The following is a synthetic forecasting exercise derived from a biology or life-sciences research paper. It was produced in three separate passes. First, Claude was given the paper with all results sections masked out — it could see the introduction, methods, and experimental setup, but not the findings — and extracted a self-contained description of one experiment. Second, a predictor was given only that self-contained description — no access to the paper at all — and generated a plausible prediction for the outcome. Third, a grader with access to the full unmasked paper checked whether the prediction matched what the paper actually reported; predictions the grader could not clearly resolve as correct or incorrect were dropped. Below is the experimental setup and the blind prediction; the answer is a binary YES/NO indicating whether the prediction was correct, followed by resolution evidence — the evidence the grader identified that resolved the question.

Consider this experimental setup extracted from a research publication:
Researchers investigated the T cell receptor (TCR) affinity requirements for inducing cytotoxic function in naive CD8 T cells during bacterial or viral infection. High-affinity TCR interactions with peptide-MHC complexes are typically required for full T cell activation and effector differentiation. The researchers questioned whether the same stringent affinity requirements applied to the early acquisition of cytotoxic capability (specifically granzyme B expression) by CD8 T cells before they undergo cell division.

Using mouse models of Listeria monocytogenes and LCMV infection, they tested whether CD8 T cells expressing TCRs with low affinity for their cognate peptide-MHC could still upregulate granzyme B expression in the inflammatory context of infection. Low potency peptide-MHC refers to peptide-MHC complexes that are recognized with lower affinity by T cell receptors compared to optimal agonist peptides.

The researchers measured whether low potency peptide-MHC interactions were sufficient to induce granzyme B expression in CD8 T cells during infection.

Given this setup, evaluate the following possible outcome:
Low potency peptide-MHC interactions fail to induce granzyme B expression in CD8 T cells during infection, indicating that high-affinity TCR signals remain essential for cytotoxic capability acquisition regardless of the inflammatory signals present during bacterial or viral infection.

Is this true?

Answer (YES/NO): NO